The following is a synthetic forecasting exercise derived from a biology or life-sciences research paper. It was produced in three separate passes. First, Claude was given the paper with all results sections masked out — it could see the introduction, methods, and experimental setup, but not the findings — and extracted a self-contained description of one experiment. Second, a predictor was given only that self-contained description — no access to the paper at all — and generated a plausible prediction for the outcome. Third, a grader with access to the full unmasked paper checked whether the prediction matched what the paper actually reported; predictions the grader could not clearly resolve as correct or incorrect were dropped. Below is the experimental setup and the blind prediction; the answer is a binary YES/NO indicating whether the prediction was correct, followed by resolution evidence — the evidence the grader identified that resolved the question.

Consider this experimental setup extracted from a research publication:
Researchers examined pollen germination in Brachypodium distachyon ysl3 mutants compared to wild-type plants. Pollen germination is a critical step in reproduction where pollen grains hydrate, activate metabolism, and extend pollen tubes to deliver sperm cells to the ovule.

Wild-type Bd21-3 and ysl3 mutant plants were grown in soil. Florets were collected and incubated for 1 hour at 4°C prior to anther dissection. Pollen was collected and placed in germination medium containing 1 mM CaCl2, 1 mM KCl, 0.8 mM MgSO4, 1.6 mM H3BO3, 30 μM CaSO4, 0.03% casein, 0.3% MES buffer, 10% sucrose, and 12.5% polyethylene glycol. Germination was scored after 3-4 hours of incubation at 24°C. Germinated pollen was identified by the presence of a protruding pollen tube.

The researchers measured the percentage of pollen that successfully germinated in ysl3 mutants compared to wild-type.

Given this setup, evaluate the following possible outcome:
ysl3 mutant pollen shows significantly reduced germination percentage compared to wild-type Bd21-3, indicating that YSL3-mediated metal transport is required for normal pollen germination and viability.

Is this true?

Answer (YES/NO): YES